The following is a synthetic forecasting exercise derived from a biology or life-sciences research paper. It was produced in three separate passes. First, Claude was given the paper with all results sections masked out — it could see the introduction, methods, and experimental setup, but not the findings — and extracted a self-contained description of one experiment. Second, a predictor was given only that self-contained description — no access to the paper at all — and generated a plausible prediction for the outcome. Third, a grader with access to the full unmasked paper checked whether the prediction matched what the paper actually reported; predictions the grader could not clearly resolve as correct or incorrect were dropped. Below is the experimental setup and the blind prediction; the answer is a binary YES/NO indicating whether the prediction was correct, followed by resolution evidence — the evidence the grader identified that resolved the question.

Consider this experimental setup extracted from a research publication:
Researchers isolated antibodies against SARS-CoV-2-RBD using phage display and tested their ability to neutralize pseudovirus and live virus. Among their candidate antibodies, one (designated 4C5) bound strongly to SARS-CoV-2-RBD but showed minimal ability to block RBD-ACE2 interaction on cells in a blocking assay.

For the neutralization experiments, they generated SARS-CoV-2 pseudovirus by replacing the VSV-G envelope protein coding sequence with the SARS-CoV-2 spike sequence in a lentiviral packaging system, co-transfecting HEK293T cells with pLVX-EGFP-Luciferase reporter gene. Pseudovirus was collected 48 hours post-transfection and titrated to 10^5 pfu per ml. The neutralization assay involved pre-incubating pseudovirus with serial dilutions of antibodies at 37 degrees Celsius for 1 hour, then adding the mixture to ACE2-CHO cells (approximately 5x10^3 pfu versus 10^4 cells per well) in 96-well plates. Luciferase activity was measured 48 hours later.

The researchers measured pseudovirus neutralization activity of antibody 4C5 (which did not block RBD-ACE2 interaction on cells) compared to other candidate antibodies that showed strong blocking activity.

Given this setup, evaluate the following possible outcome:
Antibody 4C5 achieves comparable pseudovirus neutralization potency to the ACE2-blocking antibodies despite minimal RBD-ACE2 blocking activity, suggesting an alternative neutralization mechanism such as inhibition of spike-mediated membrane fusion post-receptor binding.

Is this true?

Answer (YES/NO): NO